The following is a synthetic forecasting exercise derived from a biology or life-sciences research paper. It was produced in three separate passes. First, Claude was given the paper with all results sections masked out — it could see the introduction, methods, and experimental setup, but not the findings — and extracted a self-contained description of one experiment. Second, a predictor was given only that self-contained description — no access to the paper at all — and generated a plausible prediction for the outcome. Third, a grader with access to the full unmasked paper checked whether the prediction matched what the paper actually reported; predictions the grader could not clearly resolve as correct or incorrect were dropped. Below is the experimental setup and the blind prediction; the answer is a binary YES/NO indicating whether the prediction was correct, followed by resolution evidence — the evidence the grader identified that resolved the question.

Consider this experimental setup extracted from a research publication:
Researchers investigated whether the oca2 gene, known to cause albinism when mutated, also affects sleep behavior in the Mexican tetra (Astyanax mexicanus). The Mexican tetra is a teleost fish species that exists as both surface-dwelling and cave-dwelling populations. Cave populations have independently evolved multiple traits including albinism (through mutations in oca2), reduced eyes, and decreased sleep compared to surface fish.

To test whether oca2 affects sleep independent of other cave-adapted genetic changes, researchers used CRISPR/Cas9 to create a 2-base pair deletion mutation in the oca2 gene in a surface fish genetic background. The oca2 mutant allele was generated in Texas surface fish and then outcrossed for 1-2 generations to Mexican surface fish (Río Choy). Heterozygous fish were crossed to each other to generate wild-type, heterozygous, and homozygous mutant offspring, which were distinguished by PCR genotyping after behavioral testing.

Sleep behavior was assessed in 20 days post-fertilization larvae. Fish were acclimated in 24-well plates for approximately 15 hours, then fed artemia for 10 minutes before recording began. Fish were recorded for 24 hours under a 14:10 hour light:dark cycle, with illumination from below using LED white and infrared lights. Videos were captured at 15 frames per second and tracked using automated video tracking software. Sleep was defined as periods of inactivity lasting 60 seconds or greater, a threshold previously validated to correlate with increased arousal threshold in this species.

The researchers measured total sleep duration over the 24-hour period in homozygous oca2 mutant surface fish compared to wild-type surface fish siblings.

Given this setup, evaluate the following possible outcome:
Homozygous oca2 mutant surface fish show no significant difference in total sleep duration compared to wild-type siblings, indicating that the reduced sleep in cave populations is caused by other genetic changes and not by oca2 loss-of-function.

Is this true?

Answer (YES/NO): NO